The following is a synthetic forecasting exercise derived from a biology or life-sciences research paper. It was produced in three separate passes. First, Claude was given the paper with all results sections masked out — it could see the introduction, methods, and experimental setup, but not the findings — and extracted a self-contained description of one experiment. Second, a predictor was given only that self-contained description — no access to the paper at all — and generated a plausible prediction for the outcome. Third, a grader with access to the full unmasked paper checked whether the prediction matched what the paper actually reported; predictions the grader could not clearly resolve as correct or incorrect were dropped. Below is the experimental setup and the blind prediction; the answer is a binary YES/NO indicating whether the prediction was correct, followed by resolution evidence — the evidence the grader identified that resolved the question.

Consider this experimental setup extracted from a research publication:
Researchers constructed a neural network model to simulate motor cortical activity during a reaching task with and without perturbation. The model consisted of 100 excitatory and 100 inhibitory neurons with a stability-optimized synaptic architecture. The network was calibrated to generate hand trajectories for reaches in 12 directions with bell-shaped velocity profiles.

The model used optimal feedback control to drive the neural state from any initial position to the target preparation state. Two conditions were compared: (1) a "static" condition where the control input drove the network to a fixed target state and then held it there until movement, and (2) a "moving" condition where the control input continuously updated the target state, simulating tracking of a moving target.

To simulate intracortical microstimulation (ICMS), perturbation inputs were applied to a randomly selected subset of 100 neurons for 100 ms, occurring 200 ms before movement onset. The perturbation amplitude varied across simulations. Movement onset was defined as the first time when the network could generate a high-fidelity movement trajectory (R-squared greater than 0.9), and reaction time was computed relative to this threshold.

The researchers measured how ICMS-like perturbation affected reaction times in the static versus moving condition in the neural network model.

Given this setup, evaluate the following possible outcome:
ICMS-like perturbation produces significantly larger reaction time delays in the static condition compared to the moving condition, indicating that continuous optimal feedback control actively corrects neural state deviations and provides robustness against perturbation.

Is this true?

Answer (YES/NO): YES